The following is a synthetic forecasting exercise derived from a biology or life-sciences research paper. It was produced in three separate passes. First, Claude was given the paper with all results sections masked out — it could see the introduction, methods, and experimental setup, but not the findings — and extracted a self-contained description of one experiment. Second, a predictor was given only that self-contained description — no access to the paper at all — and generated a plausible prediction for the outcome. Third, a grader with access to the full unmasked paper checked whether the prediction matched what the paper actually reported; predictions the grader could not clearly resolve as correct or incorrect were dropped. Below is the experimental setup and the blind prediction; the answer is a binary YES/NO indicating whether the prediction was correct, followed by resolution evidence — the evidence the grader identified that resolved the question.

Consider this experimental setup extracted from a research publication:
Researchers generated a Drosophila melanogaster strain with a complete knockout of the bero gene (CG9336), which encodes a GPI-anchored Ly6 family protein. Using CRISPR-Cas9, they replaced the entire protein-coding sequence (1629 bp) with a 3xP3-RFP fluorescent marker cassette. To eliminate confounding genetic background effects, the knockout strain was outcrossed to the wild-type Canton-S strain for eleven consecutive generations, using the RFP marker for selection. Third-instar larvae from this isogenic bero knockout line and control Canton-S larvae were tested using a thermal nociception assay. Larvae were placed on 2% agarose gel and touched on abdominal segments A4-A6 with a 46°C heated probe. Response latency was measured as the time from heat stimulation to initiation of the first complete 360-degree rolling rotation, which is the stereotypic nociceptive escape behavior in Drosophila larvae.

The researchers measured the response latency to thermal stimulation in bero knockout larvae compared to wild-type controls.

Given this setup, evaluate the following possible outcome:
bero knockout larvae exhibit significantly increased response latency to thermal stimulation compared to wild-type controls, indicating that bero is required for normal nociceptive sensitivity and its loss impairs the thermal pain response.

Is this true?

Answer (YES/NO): NO